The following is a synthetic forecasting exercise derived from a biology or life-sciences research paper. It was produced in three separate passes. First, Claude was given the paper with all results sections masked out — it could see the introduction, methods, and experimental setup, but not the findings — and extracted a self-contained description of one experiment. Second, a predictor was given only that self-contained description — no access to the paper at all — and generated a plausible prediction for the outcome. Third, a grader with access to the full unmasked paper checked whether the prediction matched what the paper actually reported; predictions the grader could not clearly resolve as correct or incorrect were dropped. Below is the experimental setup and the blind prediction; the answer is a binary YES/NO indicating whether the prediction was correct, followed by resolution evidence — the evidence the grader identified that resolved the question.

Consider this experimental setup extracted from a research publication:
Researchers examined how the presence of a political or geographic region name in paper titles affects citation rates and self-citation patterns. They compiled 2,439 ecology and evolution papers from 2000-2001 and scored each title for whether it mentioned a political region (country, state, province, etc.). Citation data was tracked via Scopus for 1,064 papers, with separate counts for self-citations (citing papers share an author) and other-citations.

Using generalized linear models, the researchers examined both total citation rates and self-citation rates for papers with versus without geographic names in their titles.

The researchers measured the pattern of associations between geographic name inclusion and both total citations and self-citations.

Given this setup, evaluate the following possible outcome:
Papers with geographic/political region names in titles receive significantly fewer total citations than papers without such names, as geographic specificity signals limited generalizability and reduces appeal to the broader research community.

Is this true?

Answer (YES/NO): NO